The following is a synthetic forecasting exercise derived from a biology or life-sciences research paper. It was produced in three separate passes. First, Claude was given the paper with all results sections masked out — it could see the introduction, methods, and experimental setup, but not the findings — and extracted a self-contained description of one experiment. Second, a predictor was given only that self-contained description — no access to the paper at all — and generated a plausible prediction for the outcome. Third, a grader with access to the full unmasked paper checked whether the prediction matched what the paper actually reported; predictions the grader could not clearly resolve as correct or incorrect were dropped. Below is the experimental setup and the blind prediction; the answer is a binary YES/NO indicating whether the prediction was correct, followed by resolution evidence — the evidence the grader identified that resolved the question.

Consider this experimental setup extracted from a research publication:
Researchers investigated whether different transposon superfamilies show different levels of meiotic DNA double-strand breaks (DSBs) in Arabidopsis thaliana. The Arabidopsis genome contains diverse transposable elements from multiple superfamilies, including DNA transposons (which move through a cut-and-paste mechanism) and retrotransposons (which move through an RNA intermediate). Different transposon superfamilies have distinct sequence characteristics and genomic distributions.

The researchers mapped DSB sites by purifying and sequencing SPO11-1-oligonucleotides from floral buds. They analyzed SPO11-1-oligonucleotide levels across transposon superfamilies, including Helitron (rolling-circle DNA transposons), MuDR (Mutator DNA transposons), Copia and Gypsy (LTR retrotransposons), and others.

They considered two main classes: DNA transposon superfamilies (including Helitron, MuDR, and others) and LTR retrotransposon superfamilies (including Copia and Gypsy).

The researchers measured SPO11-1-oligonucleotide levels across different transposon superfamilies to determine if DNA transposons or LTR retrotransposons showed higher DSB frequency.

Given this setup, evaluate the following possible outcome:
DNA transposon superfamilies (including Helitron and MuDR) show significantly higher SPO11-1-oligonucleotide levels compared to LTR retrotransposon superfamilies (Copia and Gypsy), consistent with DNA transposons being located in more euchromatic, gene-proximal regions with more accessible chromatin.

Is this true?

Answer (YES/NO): YES